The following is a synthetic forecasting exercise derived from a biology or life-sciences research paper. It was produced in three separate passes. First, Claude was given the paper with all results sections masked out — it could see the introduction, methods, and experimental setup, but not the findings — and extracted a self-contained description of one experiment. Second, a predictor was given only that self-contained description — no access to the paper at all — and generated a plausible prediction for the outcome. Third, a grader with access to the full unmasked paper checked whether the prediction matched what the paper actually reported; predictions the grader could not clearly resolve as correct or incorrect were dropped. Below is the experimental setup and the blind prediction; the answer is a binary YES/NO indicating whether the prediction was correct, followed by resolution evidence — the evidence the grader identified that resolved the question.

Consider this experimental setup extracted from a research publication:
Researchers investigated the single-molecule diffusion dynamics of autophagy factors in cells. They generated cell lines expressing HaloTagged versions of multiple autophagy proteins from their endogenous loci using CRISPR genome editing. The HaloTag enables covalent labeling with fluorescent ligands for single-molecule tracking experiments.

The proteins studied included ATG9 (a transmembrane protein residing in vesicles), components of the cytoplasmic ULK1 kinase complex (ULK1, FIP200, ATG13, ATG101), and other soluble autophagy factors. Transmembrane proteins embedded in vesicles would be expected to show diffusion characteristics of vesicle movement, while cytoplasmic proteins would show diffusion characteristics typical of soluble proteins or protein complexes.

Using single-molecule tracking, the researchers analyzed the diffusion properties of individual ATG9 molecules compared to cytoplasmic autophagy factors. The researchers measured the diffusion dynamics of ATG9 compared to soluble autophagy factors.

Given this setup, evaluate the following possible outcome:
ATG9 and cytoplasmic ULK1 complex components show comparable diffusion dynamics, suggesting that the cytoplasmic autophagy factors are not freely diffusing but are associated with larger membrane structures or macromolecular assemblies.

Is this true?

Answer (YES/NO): NO